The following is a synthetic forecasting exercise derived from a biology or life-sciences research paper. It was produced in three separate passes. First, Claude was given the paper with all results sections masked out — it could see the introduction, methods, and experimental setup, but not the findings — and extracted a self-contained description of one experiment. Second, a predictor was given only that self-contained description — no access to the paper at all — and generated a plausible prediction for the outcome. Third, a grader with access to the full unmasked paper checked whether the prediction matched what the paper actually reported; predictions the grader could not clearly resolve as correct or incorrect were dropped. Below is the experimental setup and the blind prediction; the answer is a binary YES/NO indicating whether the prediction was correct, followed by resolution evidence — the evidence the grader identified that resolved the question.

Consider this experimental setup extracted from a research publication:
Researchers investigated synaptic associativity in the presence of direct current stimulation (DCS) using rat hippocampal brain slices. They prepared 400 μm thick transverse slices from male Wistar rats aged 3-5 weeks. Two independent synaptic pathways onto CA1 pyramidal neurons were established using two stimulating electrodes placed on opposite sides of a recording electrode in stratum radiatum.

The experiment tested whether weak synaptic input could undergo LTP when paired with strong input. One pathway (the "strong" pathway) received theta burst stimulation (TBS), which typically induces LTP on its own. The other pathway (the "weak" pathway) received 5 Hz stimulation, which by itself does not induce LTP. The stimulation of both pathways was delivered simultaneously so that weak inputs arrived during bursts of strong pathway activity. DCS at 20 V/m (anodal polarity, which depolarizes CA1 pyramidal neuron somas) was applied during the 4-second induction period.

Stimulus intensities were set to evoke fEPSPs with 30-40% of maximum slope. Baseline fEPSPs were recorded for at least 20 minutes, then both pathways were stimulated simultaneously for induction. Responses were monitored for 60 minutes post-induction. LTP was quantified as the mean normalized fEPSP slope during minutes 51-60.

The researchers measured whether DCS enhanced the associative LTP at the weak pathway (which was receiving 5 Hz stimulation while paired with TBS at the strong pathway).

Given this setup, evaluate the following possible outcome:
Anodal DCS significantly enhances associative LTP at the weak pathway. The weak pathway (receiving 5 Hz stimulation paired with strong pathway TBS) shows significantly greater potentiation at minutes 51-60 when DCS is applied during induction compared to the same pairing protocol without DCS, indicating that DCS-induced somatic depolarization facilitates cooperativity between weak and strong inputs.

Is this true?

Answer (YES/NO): YES